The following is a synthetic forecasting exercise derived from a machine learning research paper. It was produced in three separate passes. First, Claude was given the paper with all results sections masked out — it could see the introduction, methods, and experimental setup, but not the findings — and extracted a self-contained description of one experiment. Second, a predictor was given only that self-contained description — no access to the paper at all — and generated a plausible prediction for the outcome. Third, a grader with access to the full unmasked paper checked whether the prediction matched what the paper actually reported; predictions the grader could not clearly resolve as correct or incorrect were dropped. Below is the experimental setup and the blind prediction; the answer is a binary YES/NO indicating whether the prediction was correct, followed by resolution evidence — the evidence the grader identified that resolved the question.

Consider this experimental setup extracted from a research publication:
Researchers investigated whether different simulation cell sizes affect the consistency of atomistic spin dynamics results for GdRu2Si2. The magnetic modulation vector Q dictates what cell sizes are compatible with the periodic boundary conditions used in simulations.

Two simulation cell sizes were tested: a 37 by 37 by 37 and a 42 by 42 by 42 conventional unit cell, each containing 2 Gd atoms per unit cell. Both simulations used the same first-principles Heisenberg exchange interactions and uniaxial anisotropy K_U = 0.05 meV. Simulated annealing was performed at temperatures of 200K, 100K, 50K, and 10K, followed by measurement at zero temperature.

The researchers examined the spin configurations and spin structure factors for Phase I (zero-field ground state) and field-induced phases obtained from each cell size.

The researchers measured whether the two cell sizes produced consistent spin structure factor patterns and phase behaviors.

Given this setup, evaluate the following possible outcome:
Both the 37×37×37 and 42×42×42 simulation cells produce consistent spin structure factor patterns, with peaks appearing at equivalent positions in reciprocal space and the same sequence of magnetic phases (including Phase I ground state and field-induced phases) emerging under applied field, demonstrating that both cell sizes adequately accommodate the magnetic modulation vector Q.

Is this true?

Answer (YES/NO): YES